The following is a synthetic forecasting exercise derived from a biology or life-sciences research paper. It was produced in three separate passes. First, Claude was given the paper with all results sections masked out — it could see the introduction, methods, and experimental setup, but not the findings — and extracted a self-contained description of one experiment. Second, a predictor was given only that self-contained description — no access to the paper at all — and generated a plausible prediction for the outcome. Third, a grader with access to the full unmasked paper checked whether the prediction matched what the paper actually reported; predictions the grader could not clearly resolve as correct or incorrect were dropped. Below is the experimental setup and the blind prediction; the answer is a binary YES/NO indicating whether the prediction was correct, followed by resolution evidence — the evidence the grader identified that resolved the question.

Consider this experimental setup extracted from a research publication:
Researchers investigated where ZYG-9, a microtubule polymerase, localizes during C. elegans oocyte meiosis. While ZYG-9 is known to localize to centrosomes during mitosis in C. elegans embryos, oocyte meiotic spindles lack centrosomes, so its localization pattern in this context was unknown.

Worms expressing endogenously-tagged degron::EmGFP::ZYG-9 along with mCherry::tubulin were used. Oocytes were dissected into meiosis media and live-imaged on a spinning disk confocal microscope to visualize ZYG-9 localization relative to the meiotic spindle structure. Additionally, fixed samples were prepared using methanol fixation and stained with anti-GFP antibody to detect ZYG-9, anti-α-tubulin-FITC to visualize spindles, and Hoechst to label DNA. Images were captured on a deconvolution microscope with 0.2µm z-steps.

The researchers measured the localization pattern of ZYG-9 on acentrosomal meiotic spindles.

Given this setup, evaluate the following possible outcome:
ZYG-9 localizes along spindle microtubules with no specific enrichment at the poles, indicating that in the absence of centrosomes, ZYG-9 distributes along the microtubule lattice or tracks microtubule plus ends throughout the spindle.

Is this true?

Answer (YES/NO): NO